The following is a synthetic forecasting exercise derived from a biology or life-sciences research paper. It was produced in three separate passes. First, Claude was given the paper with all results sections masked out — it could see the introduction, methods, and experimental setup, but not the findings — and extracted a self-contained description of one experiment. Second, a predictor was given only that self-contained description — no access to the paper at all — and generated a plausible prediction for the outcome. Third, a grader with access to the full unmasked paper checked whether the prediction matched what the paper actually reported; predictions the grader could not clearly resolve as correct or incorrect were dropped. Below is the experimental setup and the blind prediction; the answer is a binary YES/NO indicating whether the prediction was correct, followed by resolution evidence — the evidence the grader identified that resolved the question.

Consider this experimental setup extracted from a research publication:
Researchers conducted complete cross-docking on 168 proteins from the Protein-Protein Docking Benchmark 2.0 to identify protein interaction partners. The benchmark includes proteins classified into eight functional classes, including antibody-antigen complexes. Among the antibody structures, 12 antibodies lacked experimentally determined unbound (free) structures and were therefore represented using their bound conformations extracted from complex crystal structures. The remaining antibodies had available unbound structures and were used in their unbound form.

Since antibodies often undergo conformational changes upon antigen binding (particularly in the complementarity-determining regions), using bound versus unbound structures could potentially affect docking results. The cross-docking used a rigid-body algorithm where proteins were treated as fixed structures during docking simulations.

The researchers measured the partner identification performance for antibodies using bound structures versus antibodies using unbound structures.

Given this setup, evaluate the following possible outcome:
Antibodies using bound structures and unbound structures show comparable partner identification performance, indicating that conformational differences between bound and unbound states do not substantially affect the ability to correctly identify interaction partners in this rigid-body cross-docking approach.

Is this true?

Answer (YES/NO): NO